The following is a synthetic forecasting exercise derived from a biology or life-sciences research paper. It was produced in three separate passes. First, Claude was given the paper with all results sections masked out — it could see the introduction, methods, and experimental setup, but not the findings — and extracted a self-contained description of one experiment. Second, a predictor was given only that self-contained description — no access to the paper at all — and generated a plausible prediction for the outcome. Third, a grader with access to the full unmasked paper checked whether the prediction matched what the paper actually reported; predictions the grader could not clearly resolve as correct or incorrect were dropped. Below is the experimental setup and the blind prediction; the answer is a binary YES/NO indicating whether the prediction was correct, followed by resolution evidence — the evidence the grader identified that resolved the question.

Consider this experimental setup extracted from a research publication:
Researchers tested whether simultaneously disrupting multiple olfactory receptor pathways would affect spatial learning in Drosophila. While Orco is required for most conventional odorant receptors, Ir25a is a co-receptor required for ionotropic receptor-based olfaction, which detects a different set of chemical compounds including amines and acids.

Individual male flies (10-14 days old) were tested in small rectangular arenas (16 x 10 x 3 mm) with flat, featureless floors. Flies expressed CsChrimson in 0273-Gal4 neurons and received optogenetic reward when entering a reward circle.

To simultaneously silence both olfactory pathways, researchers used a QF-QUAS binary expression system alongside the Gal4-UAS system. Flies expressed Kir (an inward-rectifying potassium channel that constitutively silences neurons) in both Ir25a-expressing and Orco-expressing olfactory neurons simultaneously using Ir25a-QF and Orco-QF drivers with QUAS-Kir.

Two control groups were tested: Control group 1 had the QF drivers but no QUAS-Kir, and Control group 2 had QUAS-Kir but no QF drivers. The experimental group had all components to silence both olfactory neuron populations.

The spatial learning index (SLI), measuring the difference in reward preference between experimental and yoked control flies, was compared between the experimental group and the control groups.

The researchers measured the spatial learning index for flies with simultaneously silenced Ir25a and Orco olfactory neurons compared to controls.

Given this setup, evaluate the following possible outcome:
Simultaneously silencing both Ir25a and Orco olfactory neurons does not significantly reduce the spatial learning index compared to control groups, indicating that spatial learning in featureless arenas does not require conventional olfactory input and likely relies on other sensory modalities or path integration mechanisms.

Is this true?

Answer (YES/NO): NO